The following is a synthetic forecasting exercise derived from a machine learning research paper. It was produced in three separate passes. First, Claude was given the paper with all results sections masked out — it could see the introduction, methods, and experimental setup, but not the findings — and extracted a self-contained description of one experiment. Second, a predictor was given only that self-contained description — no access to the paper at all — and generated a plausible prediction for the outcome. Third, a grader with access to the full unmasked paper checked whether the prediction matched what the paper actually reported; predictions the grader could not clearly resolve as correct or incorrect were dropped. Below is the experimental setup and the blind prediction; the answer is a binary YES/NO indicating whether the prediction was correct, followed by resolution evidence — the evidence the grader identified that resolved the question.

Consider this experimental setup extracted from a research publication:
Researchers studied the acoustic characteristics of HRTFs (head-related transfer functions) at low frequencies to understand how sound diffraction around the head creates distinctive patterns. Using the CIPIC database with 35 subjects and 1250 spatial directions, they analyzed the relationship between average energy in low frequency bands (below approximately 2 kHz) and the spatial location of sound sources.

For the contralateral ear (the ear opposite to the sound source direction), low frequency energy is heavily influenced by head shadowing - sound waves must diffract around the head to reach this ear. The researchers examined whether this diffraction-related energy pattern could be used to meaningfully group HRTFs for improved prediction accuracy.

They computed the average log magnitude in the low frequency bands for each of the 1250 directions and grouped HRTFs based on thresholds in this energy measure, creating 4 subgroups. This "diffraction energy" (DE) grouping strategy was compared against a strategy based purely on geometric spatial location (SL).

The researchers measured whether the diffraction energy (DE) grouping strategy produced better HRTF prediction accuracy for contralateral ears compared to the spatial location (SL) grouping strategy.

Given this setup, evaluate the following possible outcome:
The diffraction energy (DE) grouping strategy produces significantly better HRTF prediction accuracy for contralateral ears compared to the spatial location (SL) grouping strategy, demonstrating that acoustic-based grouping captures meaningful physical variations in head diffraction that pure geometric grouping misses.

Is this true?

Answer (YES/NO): YES